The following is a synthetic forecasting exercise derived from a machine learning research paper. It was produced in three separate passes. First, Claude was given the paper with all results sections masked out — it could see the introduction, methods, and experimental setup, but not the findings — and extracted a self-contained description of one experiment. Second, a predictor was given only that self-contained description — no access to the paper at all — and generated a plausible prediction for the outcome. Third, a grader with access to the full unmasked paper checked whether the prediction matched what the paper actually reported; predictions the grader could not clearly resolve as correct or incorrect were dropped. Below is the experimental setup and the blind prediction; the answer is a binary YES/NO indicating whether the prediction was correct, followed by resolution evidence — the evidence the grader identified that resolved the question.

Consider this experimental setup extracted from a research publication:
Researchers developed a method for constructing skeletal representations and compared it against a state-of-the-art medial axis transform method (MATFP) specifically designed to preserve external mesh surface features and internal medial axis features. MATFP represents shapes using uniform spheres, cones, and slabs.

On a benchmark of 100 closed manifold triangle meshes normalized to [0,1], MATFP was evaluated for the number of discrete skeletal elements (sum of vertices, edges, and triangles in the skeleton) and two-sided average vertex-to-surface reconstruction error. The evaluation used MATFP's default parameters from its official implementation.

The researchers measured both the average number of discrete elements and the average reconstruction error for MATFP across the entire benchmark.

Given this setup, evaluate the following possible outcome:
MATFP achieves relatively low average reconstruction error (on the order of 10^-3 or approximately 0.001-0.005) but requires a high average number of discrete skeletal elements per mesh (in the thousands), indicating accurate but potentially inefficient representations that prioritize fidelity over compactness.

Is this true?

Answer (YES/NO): NO